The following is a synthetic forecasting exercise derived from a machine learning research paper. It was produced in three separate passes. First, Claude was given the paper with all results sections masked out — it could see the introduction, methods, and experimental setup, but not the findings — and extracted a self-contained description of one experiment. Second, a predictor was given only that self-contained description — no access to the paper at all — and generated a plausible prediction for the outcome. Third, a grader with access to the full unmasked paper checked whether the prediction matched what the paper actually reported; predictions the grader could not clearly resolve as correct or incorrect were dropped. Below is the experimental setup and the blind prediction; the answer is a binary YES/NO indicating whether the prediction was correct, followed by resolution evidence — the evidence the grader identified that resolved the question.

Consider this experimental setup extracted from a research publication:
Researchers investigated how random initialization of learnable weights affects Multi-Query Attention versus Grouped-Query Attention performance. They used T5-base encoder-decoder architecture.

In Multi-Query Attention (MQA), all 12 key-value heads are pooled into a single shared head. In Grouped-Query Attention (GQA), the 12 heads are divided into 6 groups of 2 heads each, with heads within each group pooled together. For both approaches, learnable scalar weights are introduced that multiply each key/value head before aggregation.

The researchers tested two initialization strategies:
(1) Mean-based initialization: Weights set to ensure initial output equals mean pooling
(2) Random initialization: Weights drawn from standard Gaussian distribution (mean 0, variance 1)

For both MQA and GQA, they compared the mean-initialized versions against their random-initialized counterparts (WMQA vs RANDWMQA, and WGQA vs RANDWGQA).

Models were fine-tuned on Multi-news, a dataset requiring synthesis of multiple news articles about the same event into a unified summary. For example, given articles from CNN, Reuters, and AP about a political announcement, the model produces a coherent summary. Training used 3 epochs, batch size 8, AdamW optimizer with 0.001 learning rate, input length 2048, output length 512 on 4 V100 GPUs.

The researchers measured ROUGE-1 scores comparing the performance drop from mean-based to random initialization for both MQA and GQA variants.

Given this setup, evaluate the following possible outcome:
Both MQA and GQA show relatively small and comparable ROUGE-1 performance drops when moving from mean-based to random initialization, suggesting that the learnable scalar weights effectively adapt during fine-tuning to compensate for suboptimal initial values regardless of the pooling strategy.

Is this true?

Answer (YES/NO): NO